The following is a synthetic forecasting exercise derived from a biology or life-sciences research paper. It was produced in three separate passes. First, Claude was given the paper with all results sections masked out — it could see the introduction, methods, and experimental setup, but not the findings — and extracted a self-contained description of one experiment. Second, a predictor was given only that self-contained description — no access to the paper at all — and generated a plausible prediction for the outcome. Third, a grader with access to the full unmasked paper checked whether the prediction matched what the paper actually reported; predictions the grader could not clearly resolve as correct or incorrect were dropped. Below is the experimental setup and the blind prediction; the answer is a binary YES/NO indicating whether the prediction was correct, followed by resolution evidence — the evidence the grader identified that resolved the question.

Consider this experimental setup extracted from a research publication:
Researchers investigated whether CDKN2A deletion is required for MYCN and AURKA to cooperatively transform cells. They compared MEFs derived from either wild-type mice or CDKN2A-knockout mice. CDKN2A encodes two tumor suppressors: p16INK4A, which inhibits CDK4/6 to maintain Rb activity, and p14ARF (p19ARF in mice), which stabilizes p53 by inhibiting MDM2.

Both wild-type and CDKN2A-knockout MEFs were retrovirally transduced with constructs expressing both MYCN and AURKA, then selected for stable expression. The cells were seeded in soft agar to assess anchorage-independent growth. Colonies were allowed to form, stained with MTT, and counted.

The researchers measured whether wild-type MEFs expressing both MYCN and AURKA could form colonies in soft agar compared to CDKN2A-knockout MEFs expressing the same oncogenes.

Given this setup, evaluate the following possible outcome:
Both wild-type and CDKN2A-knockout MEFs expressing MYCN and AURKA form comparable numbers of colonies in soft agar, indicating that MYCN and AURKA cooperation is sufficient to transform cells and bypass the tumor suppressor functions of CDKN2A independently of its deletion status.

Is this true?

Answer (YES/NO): NO